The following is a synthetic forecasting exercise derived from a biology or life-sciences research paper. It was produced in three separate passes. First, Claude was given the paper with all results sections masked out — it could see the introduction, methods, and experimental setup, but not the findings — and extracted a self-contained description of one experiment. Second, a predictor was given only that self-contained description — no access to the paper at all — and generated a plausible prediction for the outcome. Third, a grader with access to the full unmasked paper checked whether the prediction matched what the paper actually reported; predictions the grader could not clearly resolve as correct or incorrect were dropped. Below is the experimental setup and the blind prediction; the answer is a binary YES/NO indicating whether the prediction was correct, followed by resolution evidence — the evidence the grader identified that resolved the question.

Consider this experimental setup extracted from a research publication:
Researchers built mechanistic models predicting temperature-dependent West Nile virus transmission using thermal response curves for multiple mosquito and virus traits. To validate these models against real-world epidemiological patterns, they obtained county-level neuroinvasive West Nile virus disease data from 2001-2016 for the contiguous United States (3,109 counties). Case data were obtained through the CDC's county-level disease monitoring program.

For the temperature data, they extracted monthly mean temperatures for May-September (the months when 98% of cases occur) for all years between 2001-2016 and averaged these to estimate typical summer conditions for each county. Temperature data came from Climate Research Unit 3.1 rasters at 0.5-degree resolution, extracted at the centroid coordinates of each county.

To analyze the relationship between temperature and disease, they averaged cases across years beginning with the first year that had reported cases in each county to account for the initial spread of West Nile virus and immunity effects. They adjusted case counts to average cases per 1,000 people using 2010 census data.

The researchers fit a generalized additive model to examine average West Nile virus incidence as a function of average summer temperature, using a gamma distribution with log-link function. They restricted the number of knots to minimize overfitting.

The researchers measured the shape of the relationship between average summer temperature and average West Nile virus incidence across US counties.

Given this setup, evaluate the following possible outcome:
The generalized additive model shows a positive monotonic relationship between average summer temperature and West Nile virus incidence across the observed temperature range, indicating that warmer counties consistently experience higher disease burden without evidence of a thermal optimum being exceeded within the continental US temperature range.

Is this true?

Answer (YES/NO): NO